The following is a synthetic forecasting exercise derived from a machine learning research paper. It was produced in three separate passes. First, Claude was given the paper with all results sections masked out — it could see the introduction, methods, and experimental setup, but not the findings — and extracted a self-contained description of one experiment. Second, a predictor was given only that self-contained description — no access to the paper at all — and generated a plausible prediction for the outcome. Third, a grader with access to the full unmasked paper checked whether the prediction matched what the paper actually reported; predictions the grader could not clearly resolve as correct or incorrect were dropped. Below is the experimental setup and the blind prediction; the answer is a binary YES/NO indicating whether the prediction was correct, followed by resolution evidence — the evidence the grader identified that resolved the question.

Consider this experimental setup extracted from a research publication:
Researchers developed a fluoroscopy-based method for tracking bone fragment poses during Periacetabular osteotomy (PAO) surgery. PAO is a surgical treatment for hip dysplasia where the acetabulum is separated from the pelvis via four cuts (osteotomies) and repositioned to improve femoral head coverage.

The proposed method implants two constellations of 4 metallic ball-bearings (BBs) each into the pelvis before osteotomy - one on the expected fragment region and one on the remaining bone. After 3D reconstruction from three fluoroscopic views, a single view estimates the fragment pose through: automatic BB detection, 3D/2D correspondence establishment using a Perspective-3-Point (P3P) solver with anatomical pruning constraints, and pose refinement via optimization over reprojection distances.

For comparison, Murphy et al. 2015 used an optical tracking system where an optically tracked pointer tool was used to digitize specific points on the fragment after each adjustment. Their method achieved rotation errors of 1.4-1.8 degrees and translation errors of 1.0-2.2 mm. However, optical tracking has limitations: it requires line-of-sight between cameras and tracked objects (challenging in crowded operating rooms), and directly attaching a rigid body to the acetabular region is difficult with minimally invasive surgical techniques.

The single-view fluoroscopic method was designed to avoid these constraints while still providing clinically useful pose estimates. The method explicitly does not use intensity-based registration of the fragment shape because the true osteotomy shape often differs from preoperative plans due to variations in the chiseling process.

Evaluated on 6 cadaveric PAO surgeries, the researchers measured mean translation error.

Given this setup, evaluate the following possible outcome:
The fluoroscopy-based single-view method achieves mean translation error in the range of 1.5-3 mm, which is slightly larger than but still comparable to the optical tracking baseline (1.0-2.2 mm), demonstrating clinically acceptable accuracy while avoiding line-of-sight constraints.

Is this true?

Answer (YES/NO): YES